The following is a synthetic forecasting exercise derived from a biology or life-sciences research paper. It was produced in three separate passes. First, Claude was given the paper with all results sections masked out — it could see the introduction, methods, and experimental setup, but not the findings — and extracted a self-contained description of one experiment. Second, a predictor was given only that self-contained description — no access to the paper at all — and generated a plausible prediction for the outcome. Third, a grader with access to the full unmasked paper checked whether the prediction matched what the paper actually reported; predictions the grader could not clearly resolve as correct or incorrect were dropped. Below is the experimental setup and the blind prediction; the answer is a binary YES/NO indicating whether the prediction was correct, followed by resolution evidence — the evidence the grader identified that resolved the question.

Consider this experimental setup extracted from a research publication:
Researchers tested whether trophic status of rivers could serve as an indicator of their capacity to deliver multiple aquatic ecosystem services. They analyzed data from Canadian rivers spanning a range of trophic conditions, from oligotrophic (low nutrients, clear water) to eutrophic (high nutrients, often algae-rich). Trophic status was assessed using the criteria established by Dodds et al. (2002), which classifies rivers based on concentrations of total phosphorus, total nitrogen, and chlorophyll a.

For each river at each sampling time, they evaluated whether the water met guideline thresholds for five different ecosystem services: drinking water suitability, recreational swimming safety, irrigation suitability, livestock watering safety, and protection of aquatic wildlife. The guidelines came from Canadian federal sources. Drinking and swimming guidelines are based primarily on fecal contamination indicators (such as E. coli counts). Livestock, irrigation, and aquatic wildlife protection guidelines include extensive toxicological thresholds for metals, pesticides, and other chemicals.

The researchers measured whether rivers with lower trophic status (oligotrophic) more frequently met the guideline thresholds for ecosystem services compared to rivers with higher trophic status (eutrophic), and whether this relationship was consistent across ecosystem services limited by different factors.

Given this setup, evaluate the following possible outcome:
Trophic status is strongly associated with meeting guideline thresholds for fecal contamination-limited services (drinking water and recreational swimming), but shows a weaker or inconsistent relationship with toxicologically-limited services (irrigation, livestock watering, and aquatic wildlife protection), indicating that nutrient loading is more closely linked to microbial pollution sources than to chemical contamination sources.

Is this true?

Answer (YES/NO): NO